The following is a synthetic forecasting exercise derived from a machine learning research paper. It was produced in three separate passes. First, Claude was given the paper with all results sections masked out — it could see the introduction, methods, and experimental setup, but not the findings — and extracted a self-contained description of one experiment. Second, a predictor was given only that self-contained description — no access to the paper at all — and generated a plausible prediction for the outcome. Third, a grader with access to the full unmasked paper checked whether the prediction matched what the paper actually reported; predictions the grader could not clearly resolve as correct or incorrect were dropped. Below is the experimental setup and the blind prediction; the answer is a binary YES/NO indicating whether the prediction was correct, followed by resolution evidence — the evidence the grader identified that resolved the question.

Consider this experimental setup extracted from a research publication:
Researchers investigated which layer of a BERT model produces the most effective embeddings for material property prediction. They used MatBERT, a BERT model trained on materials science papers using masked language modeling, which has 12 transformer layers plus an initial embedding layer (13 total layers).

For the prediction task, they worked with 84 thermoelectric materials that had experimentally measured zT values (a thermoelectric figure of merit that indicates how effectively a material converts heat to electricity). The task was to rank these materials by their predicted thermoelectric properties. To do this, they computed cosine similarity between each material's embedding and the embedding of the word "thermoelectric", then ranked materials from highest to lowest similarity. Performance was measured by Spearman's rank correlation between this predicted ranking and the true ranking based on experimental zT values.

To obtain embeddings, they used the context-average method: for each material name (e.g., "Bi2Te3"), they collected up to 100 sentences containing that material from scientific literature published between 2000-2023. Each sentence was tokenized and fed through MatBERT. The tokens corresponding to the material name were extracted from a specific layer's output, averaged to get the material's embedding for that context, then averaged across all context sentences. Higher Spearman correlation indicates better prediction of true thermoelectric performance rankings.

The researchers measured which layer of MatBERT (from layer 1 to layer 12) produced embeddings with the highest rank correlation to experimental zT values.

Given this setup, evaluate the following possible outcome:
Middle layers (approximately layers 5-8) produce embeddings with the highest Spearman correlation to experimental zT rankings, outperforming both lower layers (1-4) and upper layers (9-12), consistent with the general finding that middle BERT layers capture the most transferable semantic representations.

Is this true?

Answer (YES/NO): NO